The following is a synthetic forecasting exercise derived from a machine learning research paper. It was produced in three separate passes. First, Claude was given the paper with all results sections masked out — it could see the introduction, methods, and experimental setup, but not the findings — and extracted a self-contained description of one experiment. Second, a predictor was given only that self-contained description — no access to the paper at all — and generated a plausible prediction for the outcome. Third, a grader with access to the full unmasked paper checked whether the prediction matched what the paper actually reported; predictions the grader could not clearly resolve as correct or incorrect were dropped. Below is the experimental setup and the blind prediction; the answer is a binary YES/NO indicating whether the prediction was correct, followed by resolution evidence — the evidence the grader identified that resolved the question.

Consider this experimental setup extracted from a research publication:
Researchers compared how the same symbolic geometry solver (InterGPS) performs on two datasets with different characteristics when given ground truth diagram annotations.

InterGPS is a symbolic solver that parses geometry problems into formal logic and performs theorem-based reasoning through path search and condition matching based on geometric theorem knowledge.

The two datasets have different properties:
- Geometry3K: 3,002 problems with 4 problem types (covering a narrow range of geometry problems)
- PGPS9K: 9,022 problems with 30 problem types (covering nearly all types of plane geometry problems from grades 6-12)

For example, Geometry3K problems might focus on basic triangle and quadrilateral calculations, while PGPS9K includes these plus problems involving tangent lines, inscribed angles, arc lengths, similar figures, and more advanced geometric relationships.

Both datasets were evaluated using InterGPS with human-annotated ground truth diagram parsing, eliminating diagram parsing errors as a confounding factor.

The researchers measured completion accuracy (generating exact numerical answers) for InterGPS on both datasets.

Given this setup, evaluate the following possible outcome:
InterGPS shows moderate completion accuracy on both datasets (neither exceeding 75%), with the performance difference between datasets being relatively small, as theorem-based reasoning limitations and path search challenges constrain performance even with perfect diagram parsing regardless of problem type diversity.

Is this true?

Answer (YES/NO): YES